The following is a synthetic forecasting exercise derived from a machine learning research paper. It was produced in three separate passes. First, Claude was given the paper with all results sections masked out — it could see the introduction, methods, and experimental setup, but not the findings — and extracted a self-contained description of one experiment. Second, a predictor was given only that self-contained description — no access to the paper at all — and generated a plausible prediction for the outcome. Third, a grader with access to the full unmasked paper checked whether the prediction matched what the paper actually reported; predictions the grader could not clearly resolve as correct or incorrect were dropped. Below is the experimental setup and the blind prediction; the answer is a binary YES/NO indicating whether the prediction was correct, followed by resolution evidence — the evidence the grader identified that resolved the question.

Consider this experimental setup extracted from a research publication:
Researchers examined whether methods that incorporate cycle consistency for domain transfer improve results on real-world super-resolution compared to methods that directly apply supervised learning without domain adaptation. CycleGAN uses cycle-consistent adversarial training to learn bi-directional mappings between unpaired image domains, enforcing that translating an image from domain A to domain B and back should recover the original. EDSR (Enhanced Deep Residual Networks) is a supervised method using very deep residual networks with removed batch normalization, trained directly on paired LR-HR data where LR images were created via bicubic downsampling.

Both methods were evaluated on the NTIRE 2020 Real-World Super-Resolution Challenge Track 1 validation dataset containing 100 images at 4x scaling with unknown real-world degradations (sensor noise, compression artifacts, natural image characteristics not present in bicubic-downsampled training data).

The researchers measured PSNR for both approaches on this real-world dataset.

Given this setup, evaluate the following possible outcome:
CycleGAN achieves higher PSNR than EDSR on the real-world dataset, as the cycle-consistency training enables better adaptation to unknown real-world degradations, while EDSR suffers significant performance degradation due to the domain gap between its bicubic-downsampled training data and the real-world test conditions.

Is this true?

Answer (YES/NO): NO